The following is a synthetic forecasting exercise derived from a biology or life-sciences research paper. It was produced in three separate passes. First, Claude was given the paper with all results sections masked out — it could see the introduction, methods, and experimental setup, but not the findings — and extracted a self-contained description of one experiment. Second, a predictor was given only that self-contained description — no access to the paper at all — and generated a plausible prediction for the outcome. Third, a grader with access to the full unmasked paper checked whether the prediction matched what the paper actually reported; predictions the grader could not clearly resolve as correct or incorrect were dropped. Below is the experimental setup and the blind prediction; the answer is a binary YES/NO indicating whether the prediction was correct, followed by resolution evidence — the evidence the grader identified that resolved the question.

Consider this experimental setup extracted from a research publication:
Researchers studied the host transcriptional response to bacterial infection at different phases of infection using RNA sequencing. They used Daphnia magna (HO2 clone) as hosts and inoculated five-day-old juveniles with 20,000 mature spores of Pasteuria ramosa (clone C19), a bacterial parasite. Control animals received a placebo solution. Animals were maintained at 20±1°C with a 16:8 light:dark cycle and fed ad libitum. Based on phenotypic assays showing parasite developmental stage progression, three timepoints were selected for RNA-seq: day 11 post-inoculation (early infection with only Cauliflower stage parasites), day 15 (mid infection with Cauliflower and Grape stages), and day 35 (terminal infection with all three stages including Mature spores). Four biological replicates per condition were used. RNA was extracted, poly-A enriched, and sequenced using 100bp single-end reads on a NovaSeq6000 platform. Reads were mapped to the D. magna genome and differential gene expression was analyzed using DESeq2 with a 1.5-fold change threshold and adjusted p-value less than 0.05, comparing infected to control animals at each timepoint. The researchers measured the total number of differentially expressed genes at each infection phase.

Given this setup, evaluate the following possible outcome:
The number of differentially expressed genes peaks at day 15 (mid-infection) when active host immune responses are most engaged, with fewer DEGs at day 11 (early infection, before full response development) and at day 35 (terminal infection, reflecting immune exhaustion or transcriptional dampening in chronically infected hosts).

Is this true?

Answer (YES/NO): NO